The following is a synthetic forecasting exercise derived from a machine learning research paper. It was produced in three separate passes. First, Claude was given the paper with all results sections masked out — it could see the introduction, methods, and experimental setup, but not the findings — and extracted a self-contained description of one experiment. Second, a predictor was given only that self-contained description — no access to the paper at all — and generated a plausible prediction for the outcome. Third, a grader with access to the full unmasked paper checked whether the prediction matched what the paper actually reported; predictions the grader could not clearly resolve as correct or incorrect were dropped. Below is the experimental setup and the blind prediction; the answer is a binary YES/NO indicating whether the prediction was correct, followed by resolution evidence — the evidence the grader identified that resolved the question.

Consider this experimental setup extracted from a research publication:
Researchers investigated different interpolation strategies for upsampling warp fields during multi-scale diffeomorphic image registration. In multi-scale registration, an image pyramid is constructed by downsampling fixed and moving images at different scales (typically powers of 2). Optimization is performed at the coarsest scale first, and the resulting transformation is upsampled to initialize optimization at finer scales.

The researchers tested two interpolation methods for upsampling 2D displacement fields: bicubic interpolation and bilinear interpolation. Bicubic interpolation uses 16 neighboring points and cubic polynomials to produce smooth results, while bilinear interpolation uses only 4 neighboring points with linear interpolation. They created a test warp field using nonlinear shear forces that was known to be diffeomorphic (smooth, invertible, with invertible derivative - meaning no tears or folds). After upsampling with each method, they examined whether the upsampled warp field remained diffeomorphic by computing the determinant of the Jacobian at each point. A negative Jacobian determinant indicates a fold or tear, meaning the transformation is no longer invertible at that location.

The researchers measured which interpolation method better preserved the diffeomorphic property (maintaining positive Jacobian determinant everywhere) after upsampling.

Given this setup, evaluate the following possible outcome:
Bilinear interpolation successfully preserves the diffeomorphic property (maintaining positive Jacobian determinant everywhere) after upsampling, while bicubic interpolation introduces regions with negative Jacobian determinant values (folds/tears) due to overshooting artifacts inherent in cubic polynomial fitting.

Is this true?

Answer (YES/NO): YES